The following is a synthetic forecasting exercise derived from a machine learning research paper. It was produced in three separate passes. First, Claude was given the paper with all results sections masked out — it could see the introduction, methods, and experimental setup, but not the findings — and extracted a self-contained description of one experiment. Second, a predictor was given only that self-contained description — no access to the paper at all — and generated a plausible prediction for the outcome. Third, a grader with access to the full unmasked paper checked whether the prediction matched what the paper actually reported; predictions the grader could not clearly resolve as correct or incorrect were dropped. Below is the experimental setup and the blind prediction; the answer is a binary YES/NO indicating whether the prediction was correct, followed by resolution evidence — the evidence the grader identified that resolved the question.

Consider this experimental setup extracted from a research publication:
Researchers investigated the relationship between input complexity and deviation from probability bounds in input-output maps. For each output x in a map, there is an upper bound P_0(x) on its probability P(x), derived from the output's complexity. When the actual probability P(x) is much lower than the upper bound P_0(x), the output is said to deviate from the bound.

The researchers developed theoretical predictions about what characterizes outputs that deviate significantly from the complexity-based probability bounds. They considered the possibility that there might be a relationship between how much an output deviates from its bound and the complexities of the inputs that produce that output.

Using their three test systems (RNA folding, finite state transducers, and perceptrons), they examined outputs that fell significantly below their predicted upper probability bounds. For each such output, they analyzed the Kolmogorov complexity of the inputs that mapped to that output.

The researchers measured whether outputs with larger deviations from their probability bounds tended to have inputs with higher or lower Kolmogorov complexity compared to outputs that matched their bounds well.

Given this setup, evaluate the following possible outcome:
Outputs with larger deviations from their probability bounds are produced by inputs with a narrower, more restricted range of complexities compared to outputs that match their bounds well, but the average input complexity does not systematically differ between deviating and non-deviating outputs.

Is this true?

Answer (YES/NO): NO